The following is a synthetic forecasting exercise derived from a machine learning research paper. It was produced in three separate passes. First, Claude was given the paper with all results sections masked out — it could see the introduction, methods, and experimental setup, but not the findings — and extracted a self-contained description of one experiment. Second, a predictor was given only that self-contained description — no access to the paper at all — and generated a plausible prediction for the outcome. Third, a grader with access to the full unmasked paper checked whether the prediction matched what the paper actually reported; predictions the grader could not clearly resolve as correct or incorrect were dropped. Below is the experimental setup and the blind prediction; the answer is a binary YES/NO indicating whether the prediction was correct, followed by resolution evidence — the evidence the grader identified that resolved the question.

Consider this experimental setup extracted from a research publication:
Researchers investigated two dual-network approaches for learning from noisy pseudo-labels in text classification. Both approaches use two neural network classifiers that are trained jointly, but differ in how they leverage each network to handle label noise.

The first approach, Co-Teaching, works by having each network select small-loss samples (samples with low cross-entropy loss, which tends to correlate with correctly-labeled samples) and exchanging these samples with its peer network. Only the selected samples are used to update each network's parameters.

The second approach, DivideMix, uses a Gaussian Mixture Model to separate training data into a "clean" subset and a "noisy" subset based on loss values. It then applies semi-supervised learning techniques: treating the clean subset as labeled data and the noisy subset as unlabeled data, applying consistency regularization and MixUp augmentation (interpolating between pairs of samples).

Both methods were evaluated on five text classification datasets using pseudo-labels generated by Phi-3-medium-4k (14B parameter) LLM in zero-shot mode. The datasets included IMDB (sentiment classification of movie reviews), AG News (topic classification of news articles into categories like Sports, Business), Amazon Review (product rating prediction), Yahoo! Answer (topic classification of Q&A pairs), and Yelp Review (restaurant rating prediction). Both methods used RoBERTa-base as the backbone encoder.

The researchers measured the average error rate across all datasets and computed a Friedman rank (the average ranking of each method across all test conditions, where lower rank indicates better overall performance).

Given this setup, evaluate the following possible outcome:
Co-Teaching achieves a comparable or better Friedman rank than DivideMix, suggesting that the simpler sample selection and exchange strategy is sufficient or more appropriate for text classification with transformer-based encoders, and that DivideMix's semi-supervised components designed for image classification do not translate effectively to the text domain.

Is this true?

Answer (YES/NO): NO